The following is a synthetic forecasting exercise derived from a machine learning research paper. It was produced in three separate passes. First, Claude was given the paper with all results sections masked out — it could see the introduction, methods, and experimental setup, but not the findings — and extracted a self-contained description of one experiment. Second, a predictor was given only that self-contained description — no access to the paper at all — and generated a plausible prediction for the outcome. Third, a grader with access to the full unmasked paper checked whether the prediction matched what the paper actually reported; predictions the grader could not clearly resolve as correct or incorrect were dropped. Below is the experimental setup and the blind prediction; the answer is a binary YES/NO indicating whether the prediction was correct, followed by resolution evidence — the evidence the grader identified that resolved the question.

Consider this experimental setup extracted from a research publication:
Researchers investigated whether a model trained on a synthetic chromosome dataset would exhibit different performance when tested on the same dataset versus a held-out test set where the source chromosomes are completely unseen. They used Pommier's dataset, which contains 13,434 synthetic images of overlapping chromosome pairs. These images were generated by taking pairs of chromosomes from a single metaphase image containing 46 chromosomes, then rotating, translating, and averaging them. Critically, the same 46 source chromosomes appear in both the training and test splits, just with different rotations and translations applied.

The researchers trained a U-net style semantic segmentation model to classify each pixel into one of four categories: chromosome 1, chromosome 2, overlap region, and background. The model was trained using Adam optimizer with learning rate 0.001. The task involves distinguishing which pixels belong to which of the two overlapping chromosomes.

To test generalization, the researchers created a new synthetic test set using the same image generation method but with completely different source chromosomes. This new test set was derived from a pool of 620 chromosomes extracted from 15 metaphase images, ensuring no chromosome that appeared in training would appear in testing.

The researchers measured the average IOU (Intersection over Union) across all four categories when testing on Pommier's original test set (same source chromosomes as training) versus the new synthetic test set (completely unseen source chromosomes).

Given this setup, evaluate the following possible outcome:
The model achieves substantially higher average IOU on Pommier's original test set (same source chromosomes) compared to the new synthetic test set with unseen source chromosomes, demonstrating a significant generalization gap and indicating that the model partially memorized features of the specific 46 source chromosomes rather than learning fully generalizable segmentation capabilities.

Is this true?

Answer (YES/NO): YES